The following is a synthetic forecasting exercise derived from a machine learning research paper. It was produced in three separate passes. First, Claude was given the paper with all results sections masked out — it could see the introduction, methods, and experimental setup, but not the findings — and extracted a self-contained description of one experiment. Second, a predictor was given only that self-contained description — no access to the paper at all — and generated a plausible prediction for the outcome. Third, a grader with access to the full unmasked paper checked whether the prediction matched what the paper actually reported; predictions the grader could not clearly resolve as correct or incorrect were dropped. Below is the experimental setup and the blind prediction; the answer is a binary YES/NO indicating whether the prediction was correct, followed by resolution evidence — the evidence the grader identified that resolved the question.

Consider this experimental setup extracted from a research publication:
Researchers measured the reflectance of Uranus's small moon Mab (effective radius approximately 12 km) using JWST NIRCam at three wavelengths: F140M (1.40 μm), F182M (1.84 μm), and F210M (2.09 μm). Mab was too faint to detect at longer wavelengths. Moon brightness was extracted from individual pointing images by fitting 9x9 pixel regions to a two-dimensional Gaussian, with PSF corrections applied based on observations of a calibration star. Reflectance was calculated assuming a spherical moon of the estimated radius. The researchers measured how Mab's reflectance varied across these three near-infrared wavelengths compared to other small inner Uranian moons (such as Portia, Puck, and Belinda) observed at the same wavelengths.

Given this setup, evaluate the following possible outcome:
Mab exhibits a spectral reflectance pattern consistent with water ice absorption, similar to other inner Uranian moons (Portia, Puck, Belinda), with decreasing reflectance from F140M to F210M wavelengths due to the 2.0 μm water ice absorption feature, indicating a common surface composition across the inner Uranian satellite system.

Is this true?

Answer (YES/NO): NO